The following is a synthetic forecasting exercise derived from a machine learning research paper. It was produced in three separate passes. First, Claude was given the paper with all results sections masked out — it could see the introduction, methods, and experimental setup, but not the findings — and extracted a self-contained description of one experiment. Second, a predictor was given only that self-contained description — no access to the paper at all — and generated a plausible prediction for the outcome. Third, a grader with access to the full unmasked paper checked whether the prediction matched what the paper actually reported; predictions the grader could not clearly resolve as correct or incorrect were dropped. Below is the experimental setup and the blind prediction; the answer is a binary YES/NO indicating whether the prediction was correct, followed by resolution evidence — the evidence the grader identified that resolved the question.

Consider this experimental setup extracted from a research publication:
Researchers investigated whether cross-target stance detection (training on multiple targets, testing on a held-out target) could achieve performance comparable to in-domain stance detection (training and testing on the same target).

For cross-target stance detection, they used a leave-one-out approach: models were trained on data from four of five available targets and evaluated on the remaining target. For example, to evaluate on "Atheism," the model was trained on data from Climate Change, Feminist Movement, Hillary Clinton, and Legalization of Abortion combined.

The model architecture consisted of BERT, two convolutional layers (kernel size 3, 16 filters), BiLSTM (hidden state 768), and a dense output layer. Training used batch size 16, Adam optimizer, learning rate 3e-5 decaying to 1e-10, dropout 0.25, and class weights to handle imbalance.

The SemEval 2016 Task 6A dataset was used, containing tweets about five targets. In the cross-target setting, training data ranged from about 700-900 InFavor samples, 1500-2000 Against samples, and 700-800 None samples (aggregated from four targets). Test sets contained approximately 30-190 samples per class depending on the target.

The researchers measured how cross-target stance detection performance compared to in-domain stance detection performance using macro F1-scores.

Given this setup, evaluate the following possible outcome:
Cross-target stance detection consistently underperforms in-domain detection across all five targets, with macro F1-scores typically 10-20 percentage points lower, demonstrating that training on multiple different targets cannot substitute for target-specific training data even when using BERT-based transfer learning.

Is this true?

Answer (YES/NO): NO